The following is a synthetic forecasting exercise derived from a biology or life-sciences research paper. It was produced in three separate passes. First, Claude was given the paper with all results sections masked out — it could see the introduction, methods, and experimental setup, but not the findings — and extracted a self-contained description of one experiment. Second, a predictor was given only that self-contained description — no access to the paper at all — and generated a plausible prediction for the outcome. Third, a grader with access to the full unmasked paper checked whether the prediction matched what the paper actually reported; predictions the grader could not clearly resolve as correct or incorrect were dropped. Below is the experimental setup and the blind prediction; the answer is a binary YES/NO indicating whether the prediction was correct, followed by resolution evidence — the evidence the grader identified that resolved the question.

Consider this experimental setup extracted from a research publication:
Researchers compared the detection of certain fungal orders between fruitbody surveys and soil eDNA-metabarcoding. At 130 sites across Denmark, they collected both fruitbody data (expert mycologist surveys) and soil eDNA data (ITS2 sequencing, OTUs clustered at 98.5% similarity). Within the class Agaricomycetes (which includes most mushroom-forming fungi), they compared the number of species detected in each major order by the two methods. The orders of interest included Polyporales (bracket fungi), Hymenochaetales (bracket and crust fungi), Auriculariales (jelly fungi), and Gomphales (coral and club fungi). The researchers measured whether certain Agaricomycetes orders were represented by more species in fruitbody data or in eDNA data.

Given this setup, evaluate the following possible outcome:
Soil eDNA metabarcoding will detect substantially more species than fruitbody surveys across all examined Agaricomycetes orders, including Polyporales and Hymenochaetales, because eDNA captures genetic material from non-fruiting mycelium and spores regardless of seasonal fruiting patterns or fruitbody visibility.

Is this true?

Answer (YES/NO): NO